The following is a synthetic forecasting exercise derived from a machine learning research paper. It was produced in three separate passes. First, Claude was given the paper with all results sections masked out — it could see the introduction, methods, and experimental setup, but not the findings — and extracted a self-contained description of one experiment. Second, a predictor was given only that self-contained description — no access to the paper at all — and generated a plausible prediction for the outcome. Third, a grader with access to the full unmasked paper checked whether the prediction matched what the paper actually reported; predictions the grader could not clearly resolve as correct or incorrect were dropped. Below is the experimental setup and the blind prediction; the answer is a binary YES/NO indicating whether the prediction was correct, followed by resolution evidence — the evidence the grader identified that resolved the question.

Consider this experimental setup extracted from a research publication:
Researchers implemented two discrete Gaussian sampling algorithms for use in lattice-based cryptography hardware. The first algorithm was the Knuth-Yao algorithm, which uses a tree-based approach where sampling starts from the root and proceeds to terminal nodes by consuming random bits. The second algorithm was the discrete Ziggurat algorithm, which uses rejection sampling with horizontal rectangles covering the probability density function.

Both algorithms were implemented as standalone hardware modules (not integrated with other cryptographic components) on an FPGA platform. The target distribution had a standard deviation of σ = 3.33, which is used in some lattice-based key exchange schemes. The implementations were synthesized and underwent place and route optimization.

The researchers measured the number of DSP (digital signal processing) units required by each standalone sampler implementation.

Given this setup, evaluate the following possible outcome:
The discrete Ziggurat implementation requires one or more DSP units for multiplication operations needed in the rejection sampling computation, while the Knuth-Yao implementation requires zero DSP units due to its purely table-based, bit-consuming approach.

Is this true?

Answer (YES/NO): YES